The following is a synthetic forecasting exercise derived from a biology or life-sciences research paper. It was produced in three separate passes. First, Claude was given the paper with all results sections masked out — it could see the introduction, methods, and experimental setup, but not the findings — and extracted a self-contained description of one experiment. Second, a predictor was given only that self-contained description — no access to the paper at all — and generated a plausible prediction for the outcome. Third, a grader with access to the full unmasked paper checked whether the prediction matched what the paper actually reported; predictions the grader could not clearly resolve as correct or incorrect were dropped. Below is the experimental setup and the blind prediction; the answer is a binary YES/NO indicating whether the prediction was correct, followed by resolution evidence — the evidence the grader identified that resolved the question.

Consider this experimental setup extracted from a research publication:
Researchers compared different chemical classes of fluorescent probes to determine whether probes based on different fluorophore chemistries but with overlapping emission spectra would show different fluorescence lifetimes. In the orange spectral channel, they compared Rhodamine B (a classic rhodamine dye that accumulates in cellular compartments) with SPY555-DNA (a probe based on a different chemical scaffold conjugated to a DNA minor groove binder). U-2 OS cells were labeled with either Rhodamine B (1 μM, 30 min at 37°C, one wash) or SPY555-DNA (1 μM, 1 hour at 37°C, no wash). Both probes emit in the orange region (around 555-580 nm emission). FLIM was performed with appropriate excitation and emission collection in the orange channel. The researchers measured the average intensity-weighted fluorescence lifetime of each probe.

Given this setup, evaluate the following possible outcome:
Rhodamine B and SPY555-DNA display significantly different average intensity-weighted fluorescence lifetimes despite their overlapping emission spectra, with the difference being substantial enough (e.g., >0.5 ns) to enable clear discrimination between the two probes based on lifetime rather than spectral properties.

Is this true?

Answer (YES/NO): YES